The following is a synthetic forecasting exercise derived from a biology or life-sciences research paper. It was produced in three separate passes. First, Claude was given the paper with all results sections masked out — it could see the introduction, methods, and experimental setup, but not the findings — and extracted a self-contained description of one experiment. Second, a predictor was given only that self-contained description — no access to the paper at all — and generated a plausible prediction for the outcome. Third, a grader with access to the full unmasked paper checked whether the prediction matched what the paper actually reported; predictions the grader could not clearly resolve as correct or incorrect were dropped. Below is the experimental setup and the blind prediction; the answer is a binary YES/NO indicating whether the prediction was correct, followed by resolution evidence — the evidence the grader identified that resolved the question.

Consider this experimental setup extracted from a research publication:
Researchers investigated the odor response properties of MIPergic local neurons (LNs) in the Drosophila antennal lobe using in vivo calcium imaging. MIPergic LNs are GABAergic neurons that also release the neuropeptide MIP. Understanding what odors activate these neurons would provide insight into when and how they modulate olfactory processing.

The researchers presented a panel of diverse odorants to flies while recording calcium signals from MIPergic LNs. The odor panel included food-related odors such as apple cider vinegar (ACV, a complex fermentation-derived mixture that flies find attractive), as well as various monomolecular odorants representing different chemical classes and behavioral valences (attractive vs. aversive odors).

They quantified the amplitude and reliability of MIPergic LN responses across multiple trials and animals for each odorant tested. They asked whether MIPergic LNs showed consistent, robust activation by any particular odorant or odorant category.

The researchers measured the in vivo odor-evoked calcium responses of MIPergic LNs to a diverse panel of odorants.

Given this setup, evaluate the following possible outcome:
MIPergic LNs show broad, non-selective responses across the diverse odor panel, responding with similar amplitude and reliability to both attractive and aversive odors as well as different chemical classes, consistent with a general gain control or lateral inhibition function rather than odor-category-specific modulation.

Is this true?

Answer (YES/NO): NO